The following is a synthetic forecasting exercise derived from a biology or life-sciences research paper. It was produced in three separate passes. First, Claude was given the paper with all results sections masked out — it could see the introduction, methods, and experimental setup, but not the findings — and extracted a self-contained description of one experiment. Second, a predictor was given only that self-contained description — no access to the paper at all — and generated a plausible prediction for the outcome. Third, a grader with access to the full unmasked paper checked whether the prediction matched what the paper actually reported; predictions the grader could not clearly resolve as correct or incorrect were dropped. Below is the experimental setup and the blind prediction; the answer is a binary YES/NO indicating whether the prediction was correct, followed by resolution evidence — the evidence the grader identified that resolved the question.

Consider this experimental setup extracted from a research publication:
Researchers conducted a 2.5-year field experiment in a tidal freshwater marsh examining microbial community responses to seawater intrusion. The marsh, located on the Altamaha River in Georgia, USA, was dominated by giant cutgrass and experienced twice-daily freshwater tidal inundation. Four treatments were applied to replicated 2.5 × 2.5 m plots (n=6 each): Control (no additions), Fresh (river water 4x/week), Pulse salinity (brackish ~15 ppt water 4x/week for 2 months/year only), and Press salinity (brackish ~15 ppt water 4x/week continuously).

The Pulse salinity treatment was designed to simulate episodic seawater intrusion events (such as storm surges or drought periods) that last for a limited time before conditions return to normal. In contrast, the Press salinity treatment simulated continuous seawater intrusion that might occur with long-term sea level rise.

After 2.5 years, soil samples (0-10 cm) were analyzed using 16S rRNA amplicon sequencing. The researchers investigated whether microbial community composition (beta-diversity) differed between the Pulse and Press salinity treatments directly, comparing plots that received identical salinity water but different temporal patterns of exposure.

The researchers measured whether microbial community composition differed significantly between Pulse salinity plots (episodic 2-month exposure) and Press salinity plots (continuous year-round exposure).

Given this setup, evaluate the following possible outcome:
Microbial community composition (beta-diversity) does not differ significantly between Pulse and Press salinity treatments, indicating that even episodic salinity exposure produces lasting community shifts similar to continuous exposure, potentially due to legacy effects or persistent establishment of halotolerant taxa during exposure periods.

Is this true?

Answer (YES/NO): NO